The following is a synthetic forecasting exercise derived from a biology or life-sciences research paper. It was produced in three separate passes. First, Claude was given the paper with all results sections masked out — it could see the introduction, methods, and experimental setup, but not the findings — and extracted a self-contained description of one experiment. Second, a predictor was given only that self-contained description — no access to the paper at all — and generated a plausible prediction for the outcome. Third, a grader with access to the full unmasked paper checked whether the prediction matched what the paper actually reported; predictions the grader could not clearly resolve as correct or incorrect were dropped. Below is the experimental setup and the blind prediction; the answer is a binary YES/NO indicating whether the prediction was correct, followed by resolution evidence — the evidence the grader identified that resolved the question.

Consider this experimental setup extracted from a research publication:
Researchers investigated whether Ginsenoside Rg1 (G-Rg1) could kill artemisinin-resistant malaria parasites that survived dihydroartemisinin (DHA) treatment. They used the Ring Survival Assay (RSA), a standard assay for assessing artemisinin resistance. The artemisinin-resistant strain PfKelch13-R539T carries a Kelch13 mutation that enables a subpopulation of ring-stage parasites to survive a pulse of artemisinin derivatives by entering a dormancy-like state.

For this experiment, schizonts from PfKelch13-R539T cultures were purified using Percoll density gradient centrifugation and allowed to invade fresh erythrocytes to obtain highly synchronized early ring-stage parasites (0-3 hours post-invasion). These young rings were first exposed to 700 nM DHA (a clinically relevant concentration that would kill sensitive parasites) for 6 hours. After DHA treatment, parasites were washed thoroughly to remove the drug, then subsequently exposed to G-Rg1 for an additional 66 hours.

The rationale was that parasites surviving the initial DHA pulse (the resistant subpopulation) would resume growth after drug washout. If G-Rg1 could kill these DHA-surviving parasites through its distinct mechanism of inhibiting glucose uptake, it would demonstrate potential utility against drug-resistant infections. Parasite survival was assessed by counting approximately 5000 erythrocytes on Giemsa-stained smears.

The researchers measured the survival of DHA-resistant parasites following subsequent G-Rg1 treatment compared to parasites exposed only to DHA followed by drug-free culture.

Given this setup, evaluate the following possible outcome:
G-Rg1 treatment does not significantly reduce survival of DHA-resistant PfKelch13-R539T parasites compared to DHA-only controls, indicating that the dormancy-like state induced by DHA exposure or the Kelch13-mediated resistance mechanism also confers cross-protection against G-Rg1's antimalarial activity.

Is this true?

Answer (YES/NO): NO